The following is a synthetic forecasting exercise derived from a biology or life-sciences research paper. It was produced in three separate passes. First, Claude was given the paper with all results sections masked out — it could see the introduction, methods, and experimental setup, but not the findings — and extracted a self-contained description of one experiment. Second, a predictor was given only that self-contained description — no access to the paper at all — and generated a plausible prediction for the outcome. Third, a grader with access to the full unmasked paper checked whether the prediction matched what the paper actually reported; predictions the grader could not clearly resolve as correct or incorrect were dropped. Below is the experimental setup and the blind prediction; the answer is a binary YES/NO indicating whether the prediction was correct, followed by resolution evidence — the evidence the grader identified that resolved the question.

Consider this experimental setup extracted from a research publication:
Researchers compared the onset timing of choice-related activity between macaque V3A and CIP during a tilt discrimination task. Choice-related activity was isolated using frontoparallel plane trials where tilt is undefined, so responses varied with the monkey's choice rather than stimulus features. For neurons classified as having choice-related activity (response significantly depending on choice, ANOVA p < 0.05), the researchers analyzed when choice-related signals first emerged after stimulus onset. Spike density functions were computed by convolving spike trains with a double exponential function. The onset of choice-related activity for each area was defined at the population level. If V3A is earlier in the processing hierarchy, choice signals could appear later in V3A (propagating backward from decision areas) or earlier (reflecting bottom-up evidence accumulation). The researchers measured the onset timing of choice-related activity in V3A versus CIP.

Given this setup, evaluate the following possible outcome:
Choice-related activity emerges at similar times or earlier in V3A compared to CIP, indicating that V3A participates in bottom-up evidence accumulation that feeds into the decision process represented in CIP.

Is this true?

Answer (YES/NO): YES